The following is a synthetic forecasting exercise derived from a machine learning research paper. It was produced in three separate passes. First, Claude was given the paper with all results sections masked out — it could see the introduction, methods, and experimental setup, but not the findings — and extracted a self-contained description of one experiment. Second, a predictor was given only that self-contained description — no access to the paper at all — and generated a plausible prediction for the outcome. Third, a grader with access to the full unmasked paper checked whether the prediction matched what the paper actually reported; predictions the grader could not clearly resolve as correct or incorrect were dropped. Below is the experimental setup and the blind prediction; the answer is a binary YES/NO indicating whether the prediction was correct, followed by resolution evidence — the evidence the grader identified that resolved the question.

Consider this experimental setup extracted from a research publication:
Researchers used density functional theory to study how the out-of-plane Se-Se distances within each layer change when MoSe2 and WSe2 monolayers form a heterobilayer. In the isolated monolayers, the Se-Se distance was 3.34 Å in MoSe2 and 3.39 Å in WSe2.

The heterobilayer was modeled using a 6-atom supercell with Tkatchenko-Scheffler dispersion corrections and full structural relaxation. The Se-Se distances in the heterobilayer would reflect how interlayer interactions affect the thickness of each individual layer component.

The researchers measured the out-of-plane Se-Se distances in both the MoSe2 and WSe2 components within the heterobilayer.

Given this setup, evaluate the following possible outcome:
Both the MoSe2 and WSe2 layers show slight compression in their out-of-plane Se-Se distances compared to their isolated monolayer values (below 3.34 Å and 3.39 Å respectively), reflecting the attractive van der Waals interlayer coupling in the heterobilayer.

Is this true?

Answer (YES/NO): NO